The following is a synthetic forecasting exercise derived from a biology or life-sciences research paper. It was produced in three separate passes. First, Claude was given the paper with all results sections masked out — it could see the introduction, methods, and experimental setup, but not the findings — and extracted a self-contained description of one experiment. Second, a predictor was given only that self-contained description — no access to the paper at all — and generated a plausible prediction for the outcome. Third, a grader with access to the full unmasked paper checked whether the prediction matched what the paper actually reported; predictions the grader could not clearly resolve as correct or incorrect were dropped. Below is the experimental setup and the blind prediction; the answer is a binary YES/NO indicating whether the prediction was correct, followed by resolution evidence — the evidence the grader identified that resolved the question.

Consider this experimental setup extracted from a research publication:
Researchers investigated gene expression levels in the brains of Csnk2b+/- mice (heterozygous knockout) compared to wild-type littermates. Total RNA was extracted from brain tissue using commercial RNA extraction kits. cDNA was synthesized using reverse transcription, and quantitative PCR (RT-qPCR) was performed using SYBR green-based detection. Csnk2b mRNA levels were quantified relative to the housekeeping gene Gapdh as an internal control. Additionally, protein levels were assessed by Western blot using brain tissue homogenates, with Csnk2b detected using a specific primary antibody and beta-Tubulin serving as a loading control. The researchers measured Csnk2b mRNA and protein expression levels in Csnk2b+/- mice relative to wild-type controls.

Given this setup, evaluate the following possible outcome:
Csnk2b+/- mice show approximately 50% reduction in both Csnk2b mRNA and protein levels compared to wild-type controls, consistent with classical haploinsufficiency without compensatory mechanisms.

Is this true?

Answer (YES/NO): YES